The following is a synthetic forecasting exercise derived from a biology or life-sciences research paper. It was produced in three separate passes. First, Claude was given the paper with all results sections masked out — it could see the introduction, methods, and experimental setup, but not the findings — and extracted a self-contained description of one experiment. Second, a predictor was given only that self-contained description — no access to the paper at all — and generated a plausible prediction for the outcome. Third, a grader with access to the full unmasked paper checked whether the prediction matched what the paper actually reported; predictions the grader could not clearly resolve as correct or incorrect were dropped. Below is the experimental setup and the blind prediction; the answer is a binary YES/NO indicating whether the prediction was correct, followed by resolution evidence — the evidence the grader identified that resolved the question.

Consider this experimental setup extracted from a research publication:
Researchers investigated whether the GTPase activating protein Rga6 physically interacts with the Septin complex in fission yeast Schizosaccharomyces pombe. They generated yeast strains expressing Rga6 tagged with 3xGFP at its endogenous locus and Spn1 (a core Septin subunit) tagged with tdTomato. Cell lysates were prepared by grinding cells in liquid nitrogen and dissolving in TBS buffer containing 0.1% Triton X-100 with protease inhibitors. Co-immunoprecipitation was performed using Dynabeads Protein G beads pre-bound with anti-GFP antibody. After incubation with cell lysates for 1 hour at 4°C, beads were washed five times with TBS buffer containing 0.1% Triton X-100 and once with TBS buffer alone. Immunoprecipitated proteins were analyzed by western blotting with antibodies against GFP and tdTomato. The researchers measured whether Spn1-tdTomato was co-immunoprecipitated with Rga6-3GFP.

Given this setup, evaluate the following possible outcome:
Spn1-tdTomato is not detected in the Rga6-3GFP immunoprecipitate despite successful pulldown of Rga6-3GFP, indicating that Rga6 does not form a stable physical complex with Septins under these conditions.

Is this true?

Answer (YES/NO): NO